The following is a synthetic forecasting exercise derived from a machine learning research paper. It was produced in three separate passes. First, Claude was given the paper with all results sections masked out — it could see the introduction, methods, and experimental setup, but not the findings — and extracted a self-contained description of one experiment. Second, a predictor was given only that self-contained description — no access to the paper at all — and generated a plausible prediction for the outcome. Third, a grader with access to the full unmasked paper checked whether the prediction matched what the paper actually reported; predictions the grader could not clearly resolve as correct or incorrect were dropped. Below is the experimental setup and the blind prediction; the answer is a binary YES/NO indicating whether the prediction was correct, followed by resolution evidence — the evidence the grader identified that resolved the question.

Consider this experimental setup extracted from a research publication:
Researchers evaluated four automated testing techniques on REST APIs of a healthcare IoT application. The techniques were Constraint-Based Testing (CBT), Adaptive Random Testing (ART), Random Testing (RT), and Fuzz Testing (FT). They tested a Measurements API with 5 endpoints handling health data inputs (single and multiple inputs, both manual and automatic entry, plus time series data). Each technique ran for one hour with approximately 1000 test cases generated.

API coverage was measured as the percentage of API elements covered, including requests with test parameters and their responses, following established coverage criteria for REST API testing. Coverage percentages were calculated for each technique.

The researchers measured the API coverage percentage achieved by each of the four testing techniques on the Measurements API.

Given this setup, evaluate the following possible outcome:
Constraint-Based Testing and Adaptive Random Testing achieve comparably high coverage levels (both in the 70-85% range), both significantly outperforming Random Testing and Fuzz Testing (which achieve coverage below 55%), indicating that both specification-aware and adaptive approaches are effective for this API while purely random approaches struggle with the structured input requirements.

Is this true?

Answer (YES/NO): NO